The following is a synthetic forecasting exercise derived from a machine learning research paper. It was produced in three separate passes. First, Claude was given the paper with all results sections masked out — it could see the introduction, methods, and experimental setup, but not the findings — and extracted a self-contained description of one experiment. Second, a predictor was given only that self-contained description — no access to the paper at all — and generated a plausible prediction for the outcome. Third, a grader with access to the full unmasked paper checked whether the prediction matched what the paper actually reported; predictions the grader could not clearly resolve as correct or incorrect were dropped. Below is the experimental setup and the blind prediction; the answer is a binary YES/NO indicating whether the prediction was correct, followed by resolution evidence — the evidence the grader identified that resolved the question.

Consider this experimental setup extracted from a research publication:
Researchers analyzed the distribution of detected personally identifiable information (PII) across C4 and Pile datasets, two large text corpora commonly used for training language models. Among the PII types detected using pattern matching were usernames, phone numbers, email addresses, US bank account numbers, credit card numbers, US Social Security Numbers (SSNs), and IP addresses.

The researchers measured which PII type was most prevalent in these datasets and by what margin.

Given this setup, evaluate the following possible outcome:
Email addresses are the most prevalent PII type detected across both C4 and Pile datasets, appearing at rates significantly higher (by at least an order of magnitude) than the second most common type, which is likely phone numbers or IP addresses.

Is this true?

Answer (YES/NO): NO